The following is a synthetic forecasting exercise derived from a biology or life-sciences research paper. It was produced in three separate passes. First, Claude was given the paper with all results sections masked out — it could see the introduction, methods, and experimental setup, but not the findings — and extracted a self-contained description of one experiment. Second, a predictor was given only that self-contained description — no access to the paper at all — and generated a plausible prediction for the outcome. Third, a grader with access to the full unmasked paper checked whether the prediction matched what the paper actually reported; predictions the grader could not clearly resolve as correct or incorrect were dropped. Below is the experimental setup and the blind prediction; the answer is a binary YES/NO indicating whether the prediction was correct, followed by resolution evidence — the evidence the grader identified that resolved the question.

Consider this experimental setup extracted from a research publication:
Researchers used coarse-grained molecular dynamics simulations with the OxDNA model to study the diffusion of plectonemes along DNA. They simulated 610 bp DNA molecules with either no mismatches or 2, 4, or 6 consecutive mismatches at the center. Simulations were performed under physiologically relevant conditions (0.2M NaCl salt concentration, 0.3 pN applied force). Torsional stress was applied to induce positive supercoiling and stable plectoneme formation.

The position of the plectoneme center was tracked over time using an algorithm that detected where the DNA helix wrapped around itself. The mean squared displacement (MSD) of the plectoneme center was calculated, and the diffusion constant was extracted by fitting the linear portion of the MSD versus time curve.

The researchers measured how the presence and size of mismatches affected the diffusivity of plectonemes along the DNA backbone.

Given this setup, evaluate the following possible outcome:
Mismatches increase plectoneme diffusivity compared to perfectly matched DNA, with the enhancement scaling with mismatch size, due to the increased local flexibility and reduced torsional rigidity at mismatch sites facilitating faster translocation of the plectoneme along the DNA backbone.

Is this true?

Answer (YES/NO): NO